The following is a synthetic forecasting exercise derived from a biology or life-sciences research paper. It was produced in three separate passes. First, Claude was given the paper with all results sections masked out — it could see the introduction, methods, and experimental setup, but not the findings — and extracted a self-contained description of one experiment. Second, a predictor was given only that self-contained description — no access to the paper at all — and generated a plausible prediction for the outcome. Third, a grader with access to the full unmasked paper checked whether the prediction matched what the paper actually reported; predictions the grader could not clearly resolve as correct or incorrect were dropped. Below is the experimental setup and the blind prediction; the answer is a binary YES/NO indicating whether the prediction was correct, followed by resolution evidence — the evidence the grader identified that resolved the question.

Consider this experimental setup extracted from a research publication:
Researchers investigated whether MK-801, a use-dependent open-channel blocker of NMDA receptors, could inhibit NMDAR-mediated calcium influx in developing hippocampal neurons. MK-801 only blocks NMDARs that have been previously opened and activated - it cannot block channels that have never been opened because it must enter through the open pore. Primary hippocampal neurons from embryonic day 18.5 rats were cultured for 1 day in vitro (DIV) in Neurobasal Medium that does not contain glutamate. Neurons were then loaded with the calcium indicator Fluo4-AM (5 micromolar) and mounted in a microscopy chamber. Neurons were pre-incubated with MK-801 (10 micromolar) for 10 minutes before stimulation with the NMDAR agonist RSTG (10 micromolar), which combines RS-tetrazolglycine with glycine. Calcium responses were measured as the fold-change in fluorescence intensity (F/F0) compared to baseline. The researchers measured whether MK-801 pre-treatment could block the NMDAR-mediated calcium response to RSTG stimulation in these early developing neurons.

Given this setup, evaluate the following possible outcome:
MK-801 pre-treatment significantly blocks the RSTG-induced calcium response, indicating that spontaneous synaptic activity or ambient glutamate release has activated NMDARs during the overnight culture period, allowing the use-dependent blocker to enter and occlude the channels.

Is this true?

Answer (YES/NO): YES